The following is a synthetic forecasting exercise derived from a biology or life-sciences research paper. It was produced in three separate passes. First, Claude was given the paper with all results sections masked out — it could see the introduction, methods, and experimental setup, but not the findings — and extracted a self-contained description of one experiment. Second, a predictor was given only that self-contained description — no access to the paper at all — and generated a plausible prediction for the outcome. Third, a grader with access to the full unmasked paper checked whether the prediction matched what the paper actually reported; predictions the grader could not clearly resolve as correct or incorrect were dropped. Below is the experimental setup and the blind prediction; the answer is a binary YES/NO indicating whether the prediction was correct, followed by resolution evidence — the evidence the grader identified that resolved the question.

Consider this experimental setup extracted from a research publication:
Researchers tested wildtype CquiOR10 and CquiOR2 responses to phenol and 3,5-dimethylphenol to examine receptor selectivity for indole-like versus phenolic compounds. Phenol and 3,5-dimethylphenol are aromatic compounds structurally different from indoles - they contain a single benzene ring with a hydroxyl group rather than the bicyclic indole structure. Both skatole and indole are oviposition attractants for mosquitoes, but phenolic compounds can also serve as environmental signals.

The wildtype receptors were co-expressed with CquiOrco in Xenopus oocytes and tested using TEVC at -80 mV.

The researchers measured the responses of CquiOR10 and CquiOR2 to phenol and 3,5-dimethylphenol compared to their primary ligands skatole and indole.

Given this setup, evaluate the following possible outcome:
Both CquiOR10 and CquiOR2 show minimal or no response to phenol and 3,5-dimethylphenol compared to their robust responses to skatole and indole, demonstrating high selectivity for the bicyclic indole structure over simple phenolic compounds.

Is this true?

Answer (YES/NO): NO